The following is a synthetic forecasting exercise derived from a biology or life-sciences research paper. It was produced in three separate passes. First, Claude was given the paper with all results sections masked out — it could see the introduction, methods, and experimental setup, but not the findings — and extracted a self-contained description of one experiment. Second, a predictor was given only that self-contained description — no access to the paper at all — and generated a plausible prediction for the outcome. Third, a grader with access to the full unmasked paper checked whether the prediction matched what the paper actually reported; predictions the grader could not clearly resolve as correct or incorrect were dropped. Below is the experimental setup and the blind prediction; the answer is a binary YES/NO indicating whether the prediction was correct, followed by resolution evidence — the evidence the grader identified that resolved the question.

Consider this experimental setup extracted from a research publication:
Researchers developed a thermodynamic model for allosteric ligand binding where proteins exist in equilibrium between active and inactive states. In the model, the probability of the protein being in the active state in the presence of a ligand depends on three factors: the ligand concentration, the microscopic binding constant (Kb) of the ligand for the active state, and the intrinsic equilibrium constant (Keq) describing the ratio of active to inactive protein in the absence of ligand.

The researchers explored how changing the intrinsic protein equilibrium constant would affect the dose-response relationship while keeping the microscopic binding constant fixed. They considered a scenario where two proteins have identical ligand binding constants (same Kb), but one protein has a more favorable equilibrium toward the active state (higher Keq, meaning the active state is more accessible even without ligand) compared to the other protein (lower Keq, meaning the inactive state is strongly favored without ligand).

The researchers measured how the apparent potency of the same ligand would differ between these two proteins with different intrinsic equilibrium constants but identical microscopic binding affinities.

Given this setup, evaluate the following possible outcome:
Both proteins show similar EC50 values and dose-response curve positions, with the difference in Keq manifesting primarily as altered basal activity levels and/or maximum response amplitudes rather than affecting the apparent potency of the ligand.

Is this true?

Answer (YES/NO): NO